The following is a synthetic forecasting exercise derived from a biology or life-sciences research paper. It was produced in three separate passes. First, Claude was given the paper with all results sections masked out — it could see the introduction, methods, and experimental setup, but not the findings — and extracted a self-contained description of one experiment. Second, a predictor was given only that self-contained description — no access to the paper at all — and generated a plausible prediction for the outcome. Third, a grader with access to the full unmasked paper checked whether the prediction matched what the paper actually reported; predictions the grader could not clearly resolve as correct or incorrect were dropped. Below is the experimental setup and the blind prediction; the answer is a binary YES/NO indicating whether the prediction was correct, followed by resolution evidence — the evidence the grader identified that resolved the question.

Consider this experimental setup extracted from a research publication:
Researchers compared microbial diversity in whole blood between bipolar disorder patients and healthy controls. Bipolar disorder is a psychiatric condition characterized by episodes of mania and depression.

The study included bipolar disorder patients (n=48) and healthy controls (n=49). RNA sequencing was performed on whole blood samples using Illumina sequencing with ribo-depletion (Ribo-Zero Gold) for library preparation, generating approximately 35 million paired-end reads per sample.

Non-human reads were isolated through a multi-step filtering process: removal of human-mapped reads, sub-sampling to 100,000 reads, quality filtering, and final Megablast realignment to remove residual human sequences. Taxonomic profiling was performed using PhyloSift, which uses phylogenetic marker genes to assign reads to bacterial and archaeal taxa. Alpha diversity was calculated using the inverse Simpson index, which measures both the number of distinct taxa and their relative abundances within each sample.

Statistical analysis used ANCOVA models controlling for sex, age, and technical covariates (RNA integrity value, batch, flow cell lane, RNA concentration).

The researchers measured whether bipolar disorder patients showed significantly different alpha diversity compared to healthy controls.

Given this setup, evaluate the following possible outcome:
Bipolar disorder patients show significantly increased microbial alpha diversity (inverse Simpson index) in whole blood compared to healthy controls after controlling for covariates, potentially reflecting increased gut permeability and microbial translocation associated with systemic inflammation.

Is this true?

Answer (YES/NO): NO